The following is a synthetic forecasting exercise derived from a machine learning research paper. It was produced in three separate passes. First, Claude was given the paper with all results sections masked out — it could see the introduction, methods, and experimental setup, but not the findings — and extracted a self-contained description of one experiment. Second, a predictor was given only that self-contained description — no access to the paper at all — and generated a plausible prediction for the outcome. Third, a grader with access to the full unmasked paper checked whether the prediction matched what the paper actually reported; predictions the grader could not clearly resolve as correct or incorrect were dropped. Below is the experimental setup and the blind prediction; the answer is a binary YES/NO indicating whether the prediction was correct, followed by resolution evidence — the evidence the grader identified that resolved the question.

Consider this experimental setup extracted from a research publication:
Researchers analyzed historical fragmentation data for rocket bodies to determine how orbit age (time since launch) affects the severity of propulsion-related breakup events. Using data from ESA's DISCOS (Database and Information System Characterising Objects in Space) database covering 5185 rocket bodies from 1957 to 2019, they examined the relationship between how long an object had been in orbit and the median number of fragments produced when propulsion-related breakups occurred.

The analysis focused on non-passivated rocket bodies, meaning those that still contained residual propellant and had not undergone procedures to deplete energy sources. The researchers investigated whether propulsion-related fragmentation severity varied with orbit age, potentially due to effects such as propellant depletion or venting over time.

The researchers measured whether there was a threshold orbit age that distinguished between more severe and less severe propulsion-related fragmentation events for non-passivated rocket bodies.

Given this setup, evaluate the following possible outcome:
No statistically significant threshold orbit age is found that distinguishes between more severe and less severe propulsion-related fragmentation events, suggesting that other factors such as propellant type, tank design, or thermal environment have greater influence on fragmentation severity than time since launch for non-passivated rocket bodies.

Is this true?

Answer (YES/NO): NO